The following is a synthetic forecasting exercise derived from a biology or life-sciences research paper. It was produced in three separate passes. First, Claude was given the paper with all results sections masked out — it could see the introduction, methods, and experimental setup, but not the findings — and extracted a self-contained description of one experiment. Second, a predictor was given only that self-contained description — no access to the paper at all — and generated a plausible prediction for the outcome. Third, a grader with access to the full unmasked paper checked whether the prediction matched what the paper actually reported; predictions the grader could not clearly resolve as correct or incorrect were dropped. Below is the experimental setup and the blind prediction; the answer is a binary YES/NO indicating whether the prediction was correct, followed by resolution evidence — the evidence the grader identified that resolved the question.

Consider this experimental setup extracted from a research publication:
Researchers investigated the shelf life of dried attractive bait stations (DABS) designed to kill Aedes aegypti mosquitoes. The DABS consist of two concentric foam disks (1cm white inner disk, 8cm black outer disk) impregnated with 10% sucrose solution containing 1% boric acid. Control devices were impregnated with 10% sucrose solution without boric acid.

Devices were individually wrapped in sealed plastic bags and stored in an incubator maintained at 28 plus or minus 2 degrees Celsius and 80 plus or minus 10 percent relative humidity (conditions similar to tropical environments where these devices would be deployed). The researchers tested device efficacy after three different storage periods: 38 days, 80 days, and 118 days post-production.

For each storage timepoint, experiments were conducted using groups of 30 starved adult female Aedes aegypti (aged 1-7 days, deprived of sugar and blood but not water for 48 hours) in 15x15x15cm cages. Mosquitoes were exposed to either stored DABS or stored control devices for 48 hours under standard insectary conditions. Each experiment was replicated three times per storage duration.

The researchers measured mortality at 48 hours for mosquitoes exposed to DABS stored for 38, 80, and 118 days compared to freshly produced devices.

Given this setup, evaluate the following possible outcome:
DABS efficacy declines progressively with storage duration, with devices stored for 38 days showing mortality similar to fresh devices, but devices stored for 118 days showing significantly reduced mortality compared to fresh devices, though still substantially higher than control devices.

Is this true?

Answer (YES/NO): NO